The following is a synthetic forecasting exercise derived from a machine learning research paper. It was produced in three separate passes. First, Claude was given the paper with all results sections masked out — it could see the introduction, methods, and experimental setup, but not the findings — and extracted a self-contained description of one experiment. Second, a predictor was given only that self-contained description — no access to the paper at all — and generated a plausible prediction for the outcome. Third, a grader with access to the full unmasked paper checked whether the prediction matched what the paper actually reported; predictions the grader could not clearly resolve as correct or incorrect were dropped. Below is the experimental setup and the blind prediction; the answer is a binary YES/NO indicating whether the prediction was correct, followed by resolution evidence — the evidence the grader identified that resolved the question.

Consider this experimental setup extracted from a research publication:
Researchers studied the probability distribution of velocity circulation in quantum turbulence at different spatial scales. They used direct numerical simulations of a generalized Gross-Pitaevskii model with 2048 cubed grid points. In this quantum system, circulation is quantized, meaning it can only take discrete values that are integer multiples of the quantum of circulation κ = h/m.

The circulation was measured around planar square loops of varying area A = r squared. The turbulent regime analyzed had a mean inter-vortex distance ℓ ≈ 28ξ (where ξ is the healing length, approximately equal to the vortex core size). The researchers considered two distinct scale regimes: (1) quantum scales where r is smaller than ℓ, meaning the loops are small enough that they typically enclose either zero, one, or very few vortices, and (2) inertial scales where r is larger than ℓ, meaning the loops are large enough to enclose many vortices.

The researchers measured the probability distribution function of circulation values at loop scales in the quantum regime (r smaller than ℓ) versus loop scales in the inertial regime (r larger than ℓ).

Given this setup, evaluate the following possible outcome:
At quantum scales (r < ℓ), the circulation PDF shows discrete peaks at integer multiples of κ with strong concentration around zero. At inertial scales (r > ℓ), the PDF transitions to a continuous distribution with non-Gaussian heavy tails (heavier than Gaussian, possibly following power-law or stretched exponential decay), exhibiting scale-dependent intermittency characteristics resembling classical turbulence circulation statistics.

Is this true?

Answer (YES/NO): YES